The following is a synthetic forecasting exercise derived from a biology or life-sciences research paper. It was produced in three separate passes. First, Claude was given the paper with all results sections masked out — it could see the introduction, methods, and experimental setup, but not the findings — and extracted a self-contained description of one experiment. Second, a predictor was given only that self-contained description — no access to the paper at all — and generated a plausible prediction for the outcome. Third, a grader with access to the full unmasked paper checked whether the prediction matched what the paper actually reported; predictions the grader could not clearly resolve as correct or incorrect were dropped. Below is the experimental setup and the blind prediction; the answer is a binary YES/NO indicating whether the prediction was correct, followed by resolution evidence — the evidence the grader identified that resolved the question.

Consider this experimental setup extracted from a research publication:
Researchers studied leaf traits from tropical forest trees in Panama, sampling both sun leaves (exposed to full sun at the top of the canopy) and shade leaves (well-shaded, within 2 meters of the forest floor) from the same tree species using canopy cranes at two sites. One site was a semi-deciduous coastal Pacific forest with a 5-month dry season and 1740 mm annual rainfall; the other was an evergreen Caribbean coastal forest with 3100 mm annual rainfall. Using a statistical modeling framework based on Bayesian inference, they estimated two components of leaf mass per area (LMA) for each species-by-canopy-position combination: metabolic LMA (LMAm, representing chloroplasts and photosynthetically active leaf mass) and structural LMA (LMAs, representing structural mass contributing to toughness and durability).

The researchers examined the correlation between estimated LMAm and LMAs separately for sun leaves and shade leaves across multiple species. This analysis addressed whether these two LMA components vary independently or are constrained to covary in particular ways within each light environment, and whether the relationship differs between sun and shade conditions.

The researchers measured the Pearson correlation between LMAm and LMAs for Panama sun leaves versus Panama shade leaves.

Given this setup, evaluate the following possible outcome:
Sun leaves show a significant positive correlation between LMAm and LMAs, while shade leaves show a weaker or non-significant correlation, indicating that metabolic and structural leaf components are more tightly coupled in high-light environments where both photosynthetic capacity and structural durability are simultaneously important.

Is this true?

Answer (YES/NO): NO